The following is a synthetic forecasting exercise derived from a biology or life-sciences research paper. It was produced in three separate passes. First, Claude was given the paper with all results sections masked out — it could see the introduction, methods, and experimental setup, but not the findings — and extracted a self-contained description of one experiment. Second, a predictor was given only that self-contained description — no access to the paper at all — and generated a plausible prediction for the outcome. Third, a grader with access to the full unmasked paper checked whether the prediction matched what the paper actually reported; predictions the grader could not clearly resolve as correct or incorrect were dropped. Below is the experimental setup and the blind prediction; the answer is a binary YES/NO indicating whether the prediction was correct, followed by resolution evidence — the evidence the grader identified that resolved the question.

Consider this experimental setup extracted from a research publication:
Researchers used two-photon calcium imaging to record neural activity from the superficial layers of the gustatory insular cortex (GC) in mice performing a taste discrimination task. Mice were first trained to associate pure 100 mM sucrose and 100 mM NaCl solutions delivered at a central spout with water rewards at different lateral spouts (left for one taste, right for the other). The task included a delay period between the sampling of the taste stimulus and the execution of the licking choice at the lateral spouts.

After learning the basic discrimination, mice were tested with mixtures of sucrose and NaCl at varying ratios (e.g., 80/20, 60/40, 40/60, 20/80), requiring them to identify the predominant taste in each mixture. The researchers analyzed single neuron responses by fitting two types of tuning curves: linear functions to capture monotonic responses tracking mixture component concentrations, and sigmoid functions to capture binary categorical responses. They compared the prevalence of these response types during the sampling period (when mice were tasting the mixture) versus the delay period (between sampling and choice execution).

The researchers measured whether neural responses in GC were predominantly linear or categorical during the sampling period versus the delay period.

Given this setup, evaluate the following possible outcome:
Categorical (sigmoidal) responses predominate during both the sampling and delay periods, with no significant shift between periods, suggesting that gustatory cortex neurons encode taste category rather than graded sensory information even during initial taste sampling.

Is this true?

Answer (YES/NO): NO